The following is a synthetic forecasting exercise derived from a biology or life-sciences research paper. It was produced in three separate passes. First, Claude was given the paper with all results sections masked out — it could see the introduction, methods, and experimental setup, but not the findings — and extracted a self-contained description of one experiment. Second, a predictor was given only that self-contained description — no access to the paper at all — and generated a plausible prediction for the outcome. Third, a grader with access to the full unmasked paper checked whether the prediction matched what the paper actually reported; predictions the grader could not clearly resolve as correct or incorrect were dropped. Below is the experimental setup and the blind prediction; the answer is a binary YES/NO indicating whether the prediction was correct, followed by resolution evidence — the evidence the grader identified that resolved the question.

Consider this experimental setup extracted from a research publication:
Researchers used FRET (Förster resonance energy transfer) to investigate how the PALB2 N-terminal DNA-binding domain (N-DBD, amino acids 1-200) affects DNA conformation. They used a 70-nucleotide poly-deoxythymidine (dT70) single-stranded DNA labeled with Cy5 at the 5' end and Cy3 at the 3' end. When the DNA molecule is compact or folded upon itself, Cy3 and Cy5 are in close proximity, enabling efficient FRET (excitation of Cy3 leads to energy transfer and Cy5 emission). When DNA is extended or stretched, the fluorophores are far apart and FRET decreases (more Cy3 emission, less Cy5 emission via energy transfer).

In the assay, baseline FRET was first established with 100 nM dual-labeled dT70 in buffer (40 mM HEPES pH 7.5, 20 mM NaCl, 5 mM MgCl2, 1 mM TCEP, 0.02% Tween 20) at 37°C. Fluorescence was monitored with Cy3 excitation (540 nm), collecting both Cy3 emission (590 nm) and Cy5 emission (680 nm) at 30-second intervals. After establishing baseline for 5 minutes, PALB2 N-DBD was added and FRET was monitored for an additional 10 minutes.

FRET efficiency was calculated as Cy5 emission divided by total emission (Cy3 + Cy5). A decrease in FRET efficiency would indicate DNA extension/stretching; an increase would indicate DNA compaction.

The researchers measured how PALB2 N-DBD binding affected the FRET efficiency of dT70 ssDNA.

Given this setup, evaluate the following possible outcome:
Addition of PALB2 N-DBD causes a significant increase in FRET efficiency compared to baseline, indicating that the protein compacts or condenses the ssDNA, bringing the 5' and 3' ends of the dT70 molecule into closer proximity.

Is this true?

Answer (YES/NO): YES